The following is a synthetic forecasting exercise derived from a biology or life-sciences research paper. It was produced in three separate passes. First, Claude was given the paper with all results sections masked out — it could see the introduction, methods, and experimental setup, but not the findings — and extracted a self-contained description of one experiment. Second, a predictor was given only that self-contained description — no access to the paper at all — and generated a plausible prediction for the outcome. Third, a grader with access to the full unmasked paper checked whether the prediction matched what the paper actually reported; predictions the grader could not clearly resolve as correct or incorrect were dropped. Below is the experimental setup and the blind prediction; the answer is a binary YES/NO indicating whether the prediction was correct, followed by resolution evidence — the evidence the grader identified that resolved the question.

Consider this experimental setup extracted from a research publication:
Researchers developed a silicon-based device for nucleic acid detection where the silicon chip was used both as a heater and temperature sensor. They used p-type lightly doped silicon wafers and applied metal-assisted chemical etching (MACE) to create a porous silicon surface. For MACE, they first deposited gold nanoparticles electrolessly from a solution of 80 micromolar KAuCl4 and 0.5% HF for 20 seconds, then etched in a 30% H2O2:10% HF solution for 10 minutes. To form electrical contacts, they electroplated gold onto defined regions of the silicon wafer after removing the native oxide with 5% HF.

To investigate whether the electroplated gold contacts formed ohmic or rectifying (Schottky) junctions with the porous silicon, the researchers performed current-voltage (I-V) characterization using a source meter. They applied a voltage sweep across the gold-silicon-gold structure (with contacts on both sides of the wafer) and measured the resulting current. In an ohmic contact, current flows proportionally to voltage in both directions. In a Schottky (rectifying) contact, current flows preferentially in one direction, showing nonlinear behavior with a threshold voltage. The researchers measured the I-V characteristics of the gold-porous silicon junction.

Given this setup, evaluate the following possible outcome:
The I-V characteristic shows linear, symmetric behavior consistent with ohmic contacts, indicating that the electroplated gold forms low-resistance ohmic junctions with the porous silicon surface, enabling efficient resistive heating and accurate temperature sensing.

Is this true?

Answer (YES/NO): YES